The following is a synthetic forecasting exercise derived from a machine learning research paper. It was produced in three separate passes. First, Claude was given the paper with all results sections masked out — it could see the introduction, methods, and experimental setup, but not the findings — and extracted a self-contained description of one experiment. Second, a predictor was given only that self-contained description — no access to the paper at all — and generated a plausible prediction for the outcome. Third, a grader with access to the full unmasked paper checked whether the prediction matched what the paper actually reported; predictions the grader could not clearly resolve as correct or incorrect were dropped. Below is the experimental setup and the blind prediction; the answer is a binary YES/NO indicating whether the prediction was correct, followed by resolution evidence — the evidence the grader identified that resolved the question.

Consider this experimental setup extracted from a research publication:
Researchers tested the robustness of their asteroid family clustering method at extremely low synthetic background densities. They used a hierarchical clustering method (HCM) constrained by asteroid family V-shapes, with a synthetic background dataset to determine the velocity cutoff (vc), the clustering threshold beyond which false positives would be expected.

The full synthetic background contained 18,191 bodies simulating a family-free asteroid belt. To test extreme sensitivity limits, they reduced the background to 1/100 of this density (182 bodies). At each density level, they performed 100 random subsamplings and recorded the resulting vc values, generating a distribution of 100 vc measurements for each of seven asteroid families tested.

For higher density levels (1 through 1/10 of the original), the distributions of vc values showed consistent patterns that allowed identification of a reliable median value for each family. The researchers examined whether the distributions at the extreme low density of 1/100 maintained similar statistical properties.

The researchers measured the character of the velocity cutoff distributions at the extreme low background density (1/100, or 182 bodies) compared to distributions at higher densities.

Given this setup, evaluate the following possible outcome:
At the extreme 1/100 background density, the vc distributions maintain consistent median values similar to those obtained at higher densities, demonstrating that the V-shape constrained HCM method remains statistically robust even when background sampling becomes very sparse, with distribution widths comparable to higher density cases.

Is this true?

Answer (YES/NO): NO